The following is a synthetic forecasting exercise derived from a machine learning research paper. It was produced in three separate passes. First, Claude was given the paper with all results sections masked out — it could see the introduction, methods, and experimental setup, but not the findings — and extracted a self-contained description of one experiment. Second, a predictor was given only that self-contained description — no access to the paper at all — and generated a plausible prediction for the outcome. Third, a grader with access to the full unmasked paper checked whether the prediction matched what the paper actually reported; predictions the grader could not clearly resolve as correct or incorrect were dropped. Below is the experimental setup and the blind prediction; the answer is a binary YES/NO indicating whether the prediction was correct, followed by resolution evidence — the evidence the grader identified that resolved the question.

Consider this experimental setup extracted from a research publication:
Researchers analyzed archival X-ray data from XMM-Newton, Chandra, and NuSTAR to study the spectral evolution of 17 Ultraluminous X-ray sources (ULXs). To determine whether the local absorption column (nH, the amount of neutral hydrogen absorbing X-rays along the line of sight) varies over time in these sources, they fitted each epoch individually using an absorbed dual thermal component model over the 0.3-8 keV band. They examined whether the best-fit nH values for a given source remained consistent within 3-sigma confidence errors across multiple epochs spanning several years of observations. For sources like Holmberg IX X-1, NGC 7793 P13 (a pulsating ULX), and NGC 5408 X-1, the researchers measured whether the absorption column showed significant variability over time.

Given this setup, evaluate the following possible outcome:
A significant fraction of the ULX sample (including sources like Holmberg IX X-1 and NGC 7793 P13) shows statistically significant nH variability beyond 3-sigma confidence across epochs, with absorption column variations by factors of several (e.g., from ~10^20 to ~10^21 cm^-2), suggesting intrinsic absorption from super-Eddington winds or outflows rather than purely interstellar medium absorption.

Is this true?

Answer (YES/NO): NO